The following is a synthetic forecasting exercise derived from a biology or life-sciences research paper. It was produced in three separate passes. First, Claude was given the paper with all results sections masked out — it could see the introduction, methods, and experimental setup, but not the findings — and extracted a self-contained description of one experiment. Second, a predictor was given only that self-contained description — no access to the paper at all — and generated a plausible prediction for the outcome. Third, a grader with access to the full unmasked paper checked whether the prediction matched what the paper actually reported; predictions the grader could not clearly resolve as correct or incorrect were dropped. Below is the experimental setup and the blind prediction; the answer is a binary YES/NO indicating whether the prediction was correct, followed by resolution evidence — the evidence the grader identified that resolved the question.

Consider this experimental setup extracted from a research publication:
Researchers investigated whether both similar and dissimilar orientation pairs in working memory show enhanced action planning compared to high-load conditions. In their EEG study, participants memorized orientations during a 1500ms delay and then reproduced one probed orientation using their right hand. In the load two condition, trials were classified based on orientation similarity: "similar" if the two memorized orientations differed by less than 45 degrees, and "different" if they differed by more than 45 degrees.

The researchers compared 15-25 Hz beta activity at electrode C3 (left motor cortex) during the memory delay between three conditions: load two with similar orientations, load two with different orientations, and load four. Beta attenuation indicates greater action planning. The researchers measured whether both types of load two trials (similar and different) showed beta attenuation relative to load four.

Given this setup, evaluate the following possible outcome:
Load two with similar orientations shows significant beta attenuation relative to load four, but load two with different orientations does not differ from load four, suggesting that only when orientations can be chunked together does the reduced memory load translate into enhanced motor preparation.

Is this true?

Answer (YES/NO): NO